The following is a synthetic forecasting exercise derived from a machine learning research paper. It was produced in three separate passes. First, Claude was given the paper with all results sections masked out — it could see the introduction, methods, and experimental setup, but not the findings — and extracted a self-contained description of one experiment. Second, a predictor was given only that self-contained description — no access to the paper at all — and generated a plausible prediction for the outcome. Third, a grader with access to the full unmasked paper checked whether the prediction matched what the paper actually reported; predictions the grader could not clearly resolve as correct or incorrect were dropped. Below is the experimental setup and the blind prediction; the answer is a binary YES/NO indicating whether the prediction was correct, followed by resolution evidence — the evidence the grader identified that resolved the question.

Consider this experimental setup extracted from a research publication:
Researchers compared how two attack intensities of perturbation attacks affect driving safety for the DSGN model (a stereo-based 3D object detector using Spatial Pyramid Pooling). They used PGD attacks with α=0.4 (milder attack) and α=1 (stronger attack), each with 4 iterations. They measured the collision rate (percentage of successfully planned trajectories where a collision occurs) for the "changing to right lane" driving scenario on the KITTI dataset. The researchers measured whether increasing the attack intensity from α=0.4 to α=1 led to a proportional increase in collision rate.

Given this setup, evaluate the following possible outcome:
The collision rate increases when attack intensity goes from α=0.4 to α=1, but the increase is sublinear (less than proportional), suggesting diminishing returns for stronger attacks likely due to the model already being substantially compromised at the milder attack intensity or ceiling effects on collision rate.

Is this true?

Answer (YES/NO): YES